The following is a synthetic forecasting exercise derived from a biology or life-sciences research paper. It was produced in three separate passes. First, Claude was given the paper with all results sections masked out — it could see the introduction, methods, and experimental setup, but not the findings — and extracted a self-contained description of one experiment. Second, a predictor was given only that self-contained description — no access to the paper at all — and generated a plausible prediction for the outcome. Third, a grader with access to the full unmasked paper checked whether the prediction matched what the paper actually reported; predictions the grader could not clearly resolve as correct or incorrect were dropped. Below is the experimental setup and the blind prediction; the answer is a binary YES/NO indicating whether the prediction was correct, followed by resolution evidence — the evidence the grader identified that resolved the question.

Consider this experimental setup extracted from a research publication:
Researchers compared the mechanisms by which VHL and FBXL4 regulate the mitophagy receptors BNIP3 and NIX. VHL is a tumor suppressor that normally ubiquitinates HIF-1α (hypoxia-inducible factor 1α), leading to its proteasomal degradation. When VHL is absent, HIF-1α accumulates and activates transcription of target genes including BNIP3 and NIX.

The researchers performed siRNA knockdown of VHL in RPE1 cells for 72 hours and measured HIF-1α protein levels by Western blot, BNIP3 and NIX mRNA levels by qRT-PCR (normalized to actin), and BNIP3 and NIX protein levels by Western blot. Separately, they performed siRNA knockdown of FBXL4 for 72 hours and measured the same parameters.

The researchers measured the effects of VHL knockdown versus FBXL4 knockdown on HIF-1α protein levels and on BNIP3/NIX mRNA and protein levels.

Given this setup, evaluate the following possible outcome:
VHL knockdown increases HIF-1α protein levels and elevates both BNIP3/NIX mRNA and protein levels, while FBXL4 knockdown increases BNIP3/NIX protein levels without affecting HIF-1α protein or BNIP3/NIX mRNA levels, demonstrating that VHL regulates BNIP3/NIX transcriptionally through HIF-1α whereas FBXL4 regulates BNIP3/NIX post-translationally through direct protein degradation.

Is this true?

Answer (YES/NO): NO